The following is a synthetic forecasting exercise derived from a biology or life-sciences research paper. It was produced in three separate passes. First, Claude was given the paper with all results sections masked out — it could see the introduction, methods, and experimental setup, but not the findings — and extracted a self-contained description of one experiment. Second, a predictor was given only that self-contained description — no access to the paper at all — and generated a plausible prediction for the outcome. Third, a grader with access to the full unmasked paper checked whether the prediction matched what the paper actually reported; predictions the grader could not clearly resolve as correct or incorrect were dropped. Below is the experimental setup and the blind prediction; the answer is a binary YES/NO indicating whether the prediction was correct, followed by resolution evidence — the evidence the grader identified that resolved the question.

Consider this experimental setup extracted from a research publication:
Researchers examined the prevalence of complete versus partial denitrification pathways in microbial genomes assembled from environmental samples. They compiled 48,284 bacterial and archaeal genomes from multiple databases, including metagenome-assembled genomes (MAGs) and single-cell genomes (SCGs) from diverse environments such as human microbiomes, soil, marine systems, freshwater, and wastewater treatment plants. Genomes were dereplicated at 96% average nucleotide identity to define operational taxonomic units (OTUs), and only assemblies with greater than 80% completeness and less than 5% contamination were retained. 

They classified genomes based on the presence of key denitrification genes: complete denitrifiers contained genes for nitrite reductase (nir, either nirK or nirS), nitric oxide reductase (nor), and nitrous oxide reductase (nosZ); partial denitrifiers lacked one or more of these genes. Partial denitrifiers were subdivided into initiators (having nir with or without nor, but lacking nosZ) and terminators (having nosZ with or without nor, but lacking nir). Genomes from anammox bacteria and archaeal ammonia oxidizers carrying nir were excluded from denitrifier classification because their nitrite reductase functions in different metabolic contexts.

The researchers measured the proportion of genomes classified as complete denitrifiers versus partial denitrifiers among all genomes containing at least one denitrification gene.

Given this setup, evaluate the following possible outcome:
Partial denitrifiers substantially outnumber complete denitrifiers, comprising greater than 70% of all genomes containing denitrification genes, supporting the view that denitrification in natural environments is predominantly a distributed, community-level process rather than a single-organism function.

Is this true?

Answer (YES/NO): YES